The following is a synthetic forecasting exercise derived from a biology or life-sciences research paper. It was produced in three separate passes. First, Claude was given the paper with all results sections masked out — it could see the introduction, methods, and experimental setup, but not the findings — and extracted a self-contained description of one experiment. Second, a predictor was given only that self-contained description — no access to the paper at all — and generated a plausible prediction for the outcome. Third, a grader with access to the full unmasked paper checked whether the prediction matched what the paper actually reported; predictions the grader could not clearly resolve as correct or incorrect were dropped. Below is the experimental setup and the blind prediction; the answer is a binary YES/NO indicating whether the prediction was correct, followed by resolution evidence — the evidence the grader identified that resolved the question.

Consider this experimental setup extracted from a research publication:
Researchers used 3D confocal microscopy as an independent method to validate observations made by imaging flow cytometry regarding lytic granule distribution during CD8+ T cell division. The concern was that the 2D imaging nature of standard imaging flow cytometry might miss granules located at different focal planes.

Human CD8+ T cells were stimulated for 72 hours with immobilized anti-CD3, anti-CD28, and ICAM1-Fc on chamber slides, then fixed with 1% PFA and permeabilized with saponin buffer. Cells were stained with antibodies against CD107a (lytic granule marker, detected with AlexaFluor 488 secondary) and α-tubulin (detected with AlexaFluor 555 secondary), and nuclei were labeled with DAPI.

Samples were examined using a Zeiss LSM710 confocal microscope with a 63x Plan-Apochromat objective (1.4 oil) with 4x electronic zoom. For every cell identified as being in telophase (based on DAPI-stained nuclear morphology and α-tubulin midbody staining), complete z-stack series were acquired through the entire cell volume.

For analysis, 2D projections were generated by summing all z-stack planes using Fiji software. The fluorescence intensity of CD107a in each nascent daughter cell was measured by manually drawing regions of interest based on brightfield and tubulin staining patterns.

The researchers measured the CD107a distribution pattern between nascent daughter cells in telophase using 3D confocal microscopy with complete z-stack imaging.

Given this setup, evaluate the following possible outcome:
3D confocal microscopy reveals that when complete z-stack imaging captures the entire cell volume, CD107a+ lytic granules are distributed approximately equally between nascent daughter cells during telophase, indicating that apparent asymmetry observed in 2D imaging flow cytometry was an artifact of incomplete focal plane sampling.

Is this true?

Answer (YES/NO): NO